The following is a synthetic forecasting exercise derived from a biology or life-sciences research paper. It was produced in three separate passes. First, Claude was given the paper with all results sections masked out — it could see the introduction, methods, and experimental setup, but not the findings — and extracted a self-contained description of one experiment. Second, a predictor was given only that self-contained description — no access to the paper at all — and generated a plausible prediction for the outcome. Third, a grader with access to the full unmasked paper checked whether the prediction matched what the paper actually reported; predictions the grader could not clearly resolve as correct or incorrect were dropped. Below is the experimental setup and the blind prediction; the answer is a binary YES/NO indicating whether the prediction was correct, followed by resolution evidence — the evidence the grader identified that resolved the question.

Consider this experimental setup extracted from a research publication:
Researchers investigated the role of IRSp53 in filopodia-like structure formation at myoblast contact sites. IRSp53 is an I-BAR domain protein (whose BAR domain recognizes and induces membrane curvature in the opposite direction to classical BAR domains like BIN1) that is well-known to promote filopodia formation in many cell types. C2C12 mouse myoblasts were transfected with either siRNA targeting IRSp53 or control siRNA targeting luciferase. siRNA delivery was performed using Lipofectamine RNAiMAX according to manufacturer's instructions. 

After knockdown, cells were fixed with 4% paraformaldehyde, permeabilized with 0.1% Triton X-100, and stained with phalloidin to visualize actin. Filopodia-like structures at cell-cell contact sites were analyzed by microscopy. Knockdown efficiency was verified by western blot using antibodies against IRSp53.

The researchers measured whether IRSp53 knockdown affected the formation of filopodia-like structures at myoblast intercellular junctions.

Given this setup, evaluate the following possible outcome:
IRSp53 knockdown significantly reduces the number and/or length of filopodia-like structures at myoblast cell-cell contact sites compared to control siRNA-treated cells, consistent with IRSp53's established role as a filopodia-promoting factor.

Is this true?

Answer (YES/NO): YES